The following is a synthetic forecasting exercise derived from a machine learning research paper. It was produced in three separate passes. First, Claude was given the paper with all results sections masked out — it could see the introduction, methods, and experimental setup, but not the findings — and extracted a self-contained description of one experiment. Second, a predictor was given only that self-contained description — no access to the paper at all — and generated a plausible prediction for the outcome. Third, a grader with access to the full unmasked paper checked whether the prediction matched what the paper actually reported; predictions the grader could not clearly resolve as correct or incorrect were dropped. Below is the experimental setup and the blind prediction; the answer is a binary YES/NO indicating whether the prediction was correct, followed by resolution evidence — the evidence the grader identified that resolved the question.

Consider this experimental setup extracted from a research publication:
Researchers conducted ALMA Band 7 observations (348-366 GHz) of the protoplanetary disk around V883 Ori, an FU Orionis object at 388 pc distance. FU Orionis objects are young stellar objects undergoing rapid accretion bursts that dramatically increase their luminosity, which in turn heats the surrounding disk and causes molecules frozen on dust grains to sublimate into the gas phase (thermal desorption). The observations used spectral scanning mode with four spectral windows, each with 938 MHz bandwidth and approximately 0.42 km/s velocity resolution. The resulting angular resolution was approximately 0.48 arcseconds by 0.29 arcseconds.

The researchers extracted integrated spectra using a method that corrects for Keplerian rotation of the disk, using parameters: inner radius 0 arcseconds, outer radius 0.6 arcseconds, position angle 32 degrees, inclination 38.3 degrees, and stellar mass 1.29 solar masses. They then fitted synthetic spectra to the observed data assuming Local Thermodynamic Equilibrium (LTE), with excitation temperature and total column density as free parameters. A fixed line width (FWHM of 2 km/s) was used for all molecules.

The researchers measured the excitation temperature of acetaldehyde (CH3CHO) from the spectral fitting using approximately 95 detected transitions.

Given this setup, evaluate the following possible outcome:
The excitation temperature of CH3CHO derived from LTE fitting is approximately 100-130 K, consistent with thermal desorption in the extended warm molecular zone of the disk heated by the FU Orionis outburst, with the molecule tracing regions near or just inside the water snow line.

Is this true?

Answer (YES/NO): NO